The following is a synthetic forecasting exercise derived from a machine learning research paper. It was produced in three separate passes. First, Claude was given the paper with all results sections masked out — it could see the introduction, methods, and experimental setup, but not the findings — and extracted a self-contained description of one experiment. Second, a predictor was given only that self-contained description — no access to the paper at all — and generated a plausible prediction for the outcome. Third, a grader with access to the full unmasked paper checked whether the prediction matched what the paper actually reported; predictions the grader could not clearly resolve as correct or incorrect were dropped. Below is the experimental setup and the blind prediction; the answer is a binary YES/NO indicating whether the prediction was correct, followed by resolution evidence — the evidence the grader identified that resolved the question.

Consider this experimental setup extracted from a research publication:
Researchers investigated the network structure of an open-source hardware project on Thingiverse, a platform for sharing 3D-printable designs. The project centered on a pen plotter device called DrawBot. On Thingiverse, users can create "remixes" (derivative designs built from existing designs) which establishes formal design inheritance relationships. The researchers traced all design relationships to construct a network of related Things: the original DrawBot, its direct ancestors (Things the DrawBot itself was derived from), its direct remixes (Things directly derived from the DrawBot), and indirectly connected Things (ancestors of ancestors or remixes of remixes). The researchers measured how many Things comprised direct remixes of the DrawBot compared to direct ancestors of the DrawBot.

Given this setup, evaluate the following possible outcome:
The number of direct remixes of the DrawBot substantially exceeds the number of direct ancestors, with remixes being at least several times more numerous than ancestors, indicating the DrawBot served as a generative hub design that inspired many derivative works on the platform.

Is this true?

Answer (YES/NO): YES